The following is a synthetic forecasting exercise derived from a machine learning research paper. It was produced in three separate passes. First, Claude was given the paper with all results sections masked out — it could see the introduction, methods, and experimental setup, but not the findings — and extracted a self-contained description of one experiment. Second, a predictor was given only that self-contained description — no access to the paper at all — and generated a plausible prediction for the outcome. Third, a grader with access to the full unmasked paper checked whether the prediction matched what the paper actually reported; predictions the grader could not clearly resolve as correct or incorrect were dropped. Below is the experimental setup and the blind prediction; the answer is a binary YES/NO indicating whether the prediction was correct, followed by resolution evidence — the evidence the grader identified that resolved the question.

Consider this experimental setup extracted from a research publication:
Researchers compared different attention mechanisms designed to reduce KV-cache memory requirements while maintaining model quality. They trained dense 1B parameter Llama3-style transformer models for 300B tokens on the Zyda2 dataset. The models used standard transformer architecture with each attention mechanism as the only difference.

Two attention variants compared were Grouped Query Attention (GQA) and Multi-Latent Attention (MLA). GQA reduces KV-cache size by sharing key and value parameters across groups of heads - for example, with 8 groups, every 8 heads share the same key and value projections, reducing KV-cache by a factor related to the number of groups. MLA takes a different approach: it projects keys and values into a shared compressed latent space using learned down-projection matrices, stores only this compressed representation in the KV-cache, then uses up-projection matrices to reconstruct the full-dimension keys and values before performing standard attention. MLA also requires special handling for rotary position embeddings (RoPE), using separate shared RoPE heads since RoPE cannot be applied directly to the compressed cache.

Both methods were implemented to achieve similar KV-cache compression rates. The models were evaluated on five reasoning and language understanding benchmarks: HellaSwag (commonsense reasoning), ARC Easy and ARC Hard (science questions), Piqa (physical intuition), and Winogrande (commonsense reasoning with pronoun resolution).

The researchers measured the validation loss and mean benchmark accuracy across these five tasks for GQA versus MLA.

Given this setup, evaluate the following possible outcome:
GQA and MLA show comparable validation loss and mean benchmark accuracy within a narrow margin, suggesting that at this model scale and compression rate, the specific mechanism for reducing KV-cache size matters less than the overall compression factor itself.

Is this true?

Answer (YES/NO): YES